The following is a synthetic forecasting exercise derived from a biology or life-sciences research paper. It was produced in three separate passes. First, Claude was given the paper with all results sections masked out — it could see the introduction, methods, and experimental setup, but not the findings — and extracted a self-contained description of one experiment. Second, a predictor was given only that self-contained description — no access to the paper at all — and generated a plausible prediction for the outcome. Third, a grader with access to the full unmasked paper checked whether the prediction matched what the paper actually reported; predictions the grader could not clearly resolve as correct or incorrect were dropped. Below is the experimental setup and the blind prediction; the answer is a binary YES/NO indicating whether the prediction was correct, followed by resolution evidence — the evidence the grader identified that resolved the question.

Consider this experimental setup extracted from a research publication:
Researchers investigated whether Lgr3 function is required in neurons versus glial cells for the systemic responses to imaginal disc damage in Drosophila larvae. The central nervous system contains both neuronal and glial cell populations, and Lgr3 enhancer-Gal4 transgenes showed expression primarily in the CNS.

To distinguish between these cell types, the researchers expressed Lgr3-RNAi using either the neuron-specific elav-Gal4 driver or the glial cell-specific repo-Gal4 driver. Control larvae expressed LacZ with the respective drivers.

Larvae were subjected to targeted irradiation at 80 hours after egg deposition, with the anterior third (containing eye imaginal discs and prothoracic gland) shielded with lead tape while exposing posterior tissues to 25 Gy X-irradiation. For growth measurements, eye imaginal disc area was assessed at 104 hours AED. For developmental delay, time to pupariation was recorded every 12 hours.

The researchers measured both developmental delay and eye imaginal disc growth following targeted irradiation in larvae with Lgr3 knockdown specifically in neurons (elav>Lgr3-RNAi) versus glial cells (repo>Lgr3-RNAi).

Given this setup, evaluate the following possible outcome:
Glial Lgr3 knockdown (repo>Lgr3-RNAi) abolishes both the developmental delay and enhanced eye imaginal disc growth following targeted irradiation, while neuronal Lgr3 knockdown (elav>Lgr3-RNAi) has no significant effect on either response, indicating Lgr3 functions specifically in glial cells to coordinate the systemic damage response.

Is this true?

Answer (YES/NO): NO